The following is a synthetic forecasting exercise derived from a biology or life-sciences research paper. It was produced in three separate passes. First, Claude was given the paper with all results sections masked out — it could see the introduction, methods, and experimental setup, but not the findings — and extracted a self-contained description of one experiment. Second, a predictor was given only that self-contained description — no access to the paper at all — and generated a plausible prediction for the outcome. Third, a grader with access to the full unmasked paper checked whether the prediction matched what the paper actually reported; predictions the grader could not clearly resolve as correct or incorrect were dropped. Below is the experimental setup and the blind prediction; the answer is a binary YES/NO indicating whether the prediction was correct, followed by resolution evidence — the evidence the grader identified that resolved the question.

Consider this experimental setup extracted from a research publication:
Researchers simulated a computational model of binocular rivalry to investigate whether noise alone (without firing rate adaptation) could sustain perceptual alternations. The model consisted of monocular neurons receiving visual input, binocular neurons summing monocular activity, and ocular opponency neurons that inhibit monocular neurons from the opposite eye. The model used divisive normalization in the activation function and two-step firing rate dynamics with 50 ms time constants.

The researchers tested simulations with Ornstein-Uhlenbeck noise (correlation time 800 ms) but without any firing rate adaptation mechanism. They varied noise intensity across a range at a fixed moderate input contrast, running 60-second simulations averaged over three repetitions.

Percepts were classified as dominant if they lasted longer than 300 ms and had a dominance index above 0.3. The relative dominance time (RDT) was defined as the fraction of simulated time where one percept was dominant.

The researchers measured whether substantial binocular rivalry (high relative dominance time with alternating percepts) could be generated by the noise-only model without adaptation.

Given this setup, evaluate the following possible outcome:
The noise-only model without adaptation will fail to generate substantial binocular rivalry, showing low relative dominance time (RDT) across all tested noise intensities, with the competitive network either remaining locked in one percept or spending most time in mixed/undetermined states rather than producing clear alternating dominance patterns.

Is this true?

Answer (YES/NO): NO